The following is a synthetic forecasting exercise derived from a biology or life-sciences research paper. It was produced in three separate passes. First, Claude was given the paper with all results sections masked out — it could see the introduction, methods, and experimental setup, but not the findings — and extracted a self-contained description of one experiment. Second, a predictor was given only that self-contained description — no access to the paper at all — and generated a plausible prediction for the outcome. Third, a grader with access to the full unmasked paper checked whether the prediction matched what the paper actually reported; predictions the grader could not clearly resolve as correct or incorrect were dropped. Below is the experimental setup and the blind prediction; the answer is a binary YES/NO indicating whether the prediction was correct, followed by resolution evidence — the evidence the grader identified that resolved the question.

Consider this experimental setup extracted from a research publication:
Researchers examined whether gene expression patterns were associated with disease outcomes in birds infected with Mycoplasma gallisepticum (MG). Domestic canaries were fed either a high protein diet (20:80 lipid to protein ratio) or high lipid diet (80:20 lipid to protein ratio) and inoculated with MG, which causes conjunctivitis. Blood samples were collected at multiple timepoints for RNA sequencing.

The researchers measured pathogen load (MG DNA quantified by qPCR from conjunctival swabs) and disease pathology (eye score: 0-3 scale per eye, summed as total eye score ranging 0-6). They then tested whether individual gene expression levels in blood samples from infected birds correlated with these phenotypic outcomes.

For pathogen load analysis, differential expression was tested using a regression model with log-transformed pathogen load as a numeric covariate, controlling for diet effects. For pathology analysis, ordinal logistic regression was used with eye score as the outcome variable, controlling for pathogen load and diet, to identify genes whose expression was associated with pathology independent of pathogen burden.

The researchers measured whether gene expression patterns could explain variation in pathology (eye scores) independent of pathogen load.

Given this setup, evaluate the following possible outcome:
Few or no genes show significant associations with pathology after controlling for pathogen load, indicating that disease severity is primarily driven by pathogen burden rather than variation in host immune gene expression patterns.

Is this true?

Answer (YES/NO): NO